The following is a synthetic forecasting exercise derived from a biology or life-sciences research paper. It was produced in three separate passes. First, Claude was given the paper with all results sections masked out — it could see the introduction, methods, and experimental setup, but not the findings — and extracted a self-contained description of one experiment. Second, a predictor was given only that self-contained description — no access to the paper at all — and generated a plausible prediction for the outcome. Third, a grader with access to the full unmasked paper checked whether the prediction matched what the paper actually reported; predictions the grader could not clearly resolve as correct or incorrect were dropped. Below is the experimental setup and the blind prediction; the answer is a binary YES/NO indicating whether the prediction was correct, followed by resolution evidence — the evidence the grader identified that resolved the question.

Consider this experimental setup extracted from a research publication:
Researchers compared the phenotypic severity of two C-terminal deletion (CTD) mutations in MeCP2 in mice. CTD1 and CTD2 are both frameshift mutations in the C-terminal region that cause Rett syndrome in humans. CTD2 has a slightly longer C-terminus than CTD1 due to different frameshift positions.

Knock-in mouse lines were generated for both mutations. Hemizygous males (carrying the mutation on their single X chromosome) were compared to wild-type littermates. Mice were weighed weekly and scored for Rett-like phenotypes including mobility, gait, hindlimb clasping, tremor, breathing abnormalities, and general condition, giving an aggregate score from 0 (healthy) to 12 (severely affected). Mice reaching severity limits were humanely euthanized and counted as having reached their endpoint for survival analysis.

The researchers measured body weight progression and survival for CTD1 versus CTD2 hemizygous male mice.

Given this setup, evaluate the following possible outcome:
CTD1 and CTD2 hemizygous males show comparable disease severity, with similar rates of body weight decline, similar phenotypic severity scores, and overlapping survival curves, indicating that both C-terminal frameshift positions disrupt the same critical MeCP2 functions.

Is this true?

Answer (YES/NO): NO